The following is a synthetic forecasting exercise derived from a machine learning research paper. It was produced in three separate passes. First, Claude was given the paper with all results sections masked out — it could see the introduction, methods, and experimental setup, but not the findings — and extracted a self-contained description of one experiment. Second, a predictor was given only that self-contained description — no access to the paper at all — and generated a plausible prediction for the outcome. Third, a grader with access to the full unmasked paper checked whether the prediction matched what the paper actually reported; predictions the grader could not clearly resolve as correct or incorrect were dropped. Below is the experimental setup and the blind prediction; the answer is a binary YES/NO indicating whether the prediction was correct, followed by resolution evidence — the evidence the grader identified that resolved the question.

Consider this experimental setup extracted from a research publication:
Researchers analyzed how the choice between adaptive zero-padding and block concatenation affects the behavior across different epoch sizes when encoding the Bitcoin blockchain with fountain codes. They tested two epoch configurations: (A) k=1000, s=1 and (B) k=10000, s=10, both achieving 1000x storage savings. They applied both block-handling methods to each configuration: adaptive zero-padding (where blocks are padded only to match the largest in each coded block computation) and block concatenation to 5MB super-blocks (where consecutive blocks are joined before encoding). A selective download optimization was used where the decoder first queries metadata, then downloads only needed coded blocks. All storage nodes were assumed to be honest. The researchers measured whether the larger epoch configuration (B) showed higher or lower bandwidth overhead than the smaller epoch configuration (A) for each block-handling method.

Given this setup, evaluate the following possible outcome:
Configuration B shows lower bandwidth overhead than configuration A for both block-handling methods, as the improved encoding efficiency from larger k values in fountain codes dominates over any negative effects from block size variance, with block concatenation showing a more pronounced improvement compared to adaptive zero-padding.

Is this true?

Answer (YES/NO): NO